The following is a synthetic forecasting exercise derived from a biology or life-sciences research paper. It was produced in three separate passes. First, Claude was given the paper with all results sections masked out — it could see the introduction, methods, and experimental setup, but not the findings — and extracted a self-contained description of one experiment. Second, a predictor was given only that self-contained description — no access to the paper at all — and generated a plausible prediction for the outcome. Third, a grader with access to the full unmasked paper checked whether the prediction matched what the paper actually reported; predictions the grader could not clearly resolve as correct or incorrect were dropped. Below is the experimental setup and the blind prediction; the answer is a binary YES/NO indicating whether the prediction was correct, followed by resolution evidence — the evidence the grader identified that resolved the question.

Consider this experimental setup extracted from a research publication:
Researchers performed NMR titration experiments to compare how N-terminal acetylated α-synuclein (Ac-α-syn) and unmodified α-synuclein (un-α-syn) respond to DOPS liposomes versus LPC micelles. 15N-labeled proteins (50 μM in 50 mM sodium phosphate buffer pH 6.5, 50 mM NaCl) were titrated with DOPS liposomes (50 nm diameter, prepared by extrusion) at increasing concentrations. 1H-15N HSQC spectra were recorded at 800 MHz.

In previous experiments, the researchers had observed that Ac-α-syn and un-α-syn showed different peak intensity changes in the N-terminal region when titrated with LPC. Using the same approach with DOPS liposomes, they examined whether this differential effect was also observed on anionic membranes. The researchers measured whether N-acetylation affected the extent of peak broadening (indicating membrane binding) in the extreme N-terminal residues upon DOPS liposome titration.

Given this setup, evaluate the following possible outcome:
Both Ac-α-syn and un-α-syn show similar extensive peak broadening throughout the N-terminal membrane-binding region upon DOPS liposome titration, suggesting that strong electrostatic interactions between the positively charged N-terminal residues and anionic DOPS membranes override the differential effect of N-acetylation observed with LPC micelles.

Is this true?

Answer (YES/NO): YES